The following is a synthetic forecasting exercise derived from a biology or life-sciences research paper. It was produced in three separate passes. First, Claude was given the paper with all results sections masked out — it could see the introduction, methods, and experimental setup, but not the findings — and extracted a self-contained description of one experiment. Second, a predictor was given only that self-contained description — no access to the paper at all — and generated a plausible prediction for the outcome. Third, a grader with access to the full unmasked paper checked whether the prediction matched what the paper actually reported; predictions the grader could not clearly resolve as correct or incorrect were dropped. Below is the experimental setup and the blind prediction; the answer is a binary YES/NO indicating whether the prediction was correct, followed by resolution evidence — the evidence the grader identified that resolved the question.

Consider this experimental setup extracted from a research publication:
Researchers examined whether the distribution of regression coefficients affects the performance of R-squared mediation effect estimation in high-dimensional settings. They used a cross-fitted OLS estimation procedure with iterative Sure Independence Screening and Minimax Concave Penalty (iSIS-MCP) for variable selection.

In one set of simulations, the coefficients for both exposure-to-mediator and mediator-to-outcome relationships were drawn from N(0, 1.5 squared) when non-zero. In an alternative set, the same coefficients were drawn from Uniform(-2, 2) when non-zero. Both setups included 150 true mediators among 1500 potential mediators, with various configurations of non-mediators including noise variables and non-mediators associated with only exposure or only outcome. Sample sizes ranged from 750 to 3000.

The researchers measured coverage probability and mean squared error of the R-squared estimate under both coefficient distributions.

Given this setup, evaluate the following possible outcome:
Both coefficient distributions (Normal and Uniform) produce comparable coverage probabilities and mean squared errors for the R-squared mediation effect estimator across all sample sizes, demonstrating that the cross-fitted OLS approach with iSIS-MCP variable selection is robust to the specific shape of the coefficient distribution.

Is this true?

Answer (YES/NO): YES